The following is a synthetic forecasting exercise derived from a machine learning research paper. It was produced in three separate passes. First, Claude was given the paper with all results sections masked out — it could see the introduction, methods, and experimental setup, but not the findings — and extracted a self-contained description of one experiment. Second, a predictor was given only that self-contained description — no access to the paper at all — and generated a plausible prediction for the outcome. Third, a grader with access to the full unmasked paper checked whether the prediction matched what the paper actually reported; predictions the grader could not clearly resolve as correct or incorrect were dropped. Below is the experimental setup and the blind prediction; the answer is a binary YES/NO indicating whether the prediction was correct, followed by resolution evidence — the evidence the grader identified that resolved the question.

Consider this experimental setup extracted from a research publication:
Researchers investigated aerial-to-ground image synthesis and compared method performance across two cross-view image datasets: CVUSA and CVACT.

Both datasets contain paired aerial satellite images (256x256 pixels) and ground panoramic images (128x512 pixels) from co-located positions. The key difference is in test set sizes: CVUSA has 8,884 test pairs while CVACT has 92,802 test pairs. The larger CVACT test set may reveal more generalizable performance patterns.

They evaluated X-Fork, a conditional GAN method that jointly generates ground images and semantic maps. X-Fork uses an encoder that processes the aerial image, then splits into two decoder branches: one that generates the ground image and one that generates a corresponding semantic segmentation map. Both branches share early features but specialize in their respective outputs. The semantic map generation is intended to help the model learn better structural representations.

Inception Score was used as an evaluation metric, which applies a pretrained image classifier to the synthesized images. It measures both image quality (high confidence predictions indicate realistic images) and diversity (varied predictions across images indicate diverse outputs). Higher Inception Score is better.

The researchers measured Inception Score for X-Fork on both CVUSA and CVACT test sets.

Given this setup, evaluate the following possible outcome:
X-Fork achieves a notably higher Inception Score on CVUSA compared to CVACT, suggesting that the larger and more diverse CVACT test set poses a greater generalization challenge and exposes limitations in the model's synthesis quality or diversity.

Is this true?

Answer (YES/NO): YES